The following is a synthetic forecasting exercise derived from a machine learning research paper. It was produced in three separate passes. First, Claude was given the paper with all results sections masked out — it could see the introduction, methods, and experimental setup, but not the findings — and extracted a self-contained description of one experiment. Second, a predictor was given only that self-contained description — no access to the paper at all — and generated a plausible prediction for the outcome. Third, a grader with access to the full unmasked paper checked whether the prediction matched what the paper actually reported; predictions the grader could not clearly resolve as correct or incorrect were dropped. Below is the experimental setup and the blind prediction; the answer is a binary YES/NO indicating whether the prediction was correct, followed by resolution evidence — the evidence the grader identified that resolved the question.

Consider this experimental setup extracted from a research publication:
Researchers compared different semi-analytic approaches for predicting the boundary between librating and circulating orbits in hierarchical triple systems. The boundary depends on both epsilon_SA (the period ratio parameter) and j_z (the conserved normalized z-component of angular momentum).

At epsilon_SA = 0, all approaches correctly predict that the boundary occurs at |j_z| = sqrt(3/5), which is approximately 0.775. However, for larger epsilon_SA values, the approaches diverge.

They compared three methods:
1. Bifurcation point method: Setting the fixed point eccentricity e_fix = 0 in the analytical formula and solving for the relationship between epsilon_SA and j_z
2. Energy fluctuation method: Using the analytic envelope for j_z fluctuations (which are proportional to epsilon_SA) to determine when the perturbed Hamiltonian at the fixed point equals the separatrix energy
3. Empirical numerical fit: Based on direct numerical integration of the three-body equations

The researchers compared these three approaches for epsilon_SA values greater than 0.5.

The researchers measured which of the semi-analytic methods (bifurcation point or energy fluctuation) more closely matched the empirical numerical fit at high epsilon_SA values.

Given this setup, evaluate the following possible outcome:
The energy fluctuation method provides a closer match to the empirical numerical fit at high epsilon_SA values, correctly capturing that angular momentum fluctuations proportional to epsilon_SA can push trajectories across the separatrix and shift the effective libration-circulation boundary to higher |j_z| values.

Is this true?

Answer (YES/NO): YES